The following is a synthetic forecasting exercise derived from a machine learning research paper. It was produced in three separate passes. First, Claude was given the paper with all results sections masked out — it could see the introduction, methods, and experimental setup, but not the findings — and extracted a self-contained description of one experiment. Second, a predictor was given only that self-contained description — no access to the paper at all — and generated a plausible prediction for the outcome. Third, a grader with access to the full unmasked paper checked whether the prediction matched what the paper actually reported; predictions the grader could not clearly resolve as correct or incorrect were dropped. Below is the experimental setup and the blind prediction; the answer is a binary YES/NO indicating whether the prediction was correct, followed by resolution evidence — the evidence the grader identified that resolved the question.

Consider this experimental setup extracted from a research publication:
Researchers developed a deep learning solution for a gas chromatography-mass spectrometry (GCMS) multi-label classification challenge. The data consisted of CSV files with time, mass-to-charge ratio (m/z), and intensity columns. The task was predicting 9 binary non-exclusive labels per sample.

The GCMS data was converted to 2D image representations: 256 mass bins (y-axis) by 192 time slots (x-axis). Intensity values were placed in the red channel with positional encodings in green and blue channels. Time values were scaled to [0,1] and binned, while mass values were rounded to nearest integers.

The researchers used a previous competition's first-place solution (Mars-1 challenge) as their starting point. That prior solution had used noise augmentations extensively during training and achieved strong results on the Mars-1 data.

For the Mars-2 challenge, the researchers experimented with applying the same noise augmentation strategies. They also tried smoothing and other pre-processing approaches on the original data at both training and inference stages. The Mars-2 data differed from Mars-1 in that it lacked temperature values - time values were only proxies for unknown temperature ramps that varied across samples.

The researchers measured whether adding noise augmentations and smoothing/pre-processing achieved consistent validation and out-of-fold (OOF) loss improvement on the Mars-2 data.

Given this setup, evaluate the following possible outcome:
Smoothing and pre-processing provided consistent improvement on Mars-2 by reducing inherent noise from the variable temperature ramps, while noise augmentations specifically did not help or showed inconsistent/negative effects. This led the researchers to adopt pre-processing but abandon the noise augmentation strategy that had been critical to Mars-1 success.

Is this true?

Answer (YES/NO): NO